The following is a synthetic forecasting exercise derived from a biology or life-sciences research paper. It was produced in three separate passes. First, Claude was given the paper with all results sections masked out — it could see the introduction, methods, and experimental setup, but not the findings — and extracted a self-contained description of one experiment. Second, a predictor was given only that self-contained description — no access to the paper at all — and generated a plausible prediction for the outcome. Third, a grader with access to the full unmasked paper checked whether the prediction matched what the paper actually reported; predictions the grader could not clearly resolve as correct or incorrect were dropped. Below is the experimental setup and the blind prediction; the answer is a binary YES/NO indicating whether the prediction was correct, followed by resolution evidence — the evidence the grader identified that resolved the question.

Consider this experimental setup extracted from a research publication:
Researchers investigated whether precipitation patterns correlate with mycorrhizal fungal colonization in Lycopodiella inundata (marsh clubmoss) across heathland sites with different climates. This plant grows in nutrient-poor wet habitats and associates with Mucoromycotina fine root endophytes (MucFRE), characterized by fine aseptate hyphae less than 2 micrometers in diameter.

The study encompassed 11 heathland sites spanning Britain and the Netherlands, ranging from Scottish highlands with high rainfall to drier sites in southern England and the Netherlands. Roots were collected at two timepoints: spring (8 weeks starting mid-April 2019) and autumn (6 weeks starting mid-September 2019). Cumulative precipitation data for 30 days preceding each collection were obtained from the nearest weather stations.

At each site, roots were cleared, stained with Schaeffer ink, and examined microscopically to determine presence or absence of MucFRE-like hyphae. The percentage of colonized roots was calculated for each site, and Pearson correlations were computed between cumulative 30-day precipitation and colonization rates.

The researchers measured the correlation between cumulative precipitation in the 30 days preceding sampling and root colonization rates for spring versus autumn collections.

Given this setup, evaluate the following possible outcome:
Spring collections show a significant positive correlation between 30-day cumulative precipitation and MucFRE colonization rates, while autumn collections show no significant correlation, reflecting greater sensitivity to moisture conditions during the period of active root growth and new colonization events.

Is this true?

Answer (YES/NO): NO